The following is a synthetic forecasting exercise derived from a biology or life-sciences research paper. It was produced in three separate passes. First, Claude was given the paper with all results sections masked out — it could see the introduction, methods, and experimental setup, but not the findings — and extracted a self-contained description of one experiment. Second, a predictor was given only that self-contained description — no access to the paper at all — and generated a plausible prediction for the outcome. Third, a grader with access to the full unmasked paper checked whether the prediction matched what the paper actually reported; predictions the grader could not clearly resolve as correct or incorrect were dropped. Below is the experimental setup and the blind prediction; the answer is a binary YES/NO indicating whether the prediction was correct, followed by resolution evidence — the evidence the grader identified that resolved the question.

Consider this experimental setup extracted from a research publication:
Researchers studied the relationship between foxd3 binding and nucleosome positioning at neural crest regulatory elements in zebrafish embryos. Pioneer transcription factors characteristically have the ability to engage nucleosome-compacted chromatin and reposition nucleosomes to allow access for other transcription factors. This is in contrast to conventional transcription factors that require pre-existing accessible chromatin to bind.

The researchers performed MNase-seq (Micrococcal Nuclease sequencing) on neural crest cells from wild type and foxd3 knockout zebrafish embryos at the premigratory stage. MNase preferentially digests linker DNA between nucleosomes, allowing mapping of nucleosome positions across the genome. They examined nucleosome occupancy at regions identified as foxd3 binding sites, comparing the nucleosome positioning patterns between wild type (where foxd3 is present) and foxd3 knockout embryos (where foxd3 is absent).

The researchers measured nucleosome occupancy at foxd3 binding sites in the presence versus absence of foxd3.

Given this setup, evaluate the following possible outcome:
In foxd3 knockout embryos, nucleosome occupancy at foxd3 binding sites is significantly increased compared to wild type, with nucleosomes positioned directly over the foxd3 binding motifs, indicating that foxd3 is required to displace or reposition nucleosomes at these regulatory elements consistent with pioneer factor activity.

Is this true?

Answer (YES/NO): NO